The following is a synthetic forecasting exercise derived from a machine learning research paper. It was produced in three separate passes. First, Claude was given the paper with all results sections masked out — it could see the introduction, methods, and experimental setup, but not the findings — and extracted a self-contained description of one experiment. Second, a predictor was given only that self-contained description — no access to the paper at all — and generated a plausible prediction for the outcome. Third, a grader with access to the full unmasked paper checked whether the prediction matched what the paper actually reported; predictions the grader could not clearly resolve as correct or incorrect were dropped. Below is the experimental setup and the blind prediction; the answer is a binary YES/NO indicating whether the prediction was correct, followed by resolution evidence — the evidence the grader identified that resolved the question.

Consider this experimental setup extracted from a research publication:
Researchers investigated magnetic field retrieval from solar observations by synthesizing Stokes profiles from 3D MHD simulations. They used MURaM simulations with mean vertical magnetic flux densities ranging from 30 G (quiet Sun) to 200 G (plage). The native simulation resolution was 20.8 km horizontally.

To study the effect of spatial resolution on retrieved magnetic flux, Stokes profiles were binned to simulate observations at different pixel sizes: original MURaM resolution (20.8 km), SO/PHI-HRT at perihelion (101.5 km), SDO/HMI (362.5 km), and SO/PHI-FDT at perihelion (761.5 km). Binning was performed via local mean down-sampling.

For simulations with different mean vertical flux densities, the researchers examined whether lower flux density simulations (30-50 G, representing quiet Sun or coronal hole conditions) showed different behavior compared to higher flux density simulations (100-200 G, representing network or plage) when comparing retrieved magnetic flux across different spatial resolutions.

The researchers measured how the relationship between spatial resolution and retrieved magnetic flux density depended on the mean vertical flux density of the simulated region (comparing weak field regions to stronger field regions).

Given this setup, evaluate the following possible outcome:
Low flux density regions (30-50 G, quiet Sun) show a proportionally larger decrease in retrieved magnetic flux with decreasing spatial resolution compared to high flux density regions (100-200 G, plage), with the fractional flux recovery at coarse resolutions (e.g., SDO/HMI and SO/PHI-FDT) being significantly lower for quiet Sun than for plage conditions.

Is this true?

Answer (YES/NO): NO